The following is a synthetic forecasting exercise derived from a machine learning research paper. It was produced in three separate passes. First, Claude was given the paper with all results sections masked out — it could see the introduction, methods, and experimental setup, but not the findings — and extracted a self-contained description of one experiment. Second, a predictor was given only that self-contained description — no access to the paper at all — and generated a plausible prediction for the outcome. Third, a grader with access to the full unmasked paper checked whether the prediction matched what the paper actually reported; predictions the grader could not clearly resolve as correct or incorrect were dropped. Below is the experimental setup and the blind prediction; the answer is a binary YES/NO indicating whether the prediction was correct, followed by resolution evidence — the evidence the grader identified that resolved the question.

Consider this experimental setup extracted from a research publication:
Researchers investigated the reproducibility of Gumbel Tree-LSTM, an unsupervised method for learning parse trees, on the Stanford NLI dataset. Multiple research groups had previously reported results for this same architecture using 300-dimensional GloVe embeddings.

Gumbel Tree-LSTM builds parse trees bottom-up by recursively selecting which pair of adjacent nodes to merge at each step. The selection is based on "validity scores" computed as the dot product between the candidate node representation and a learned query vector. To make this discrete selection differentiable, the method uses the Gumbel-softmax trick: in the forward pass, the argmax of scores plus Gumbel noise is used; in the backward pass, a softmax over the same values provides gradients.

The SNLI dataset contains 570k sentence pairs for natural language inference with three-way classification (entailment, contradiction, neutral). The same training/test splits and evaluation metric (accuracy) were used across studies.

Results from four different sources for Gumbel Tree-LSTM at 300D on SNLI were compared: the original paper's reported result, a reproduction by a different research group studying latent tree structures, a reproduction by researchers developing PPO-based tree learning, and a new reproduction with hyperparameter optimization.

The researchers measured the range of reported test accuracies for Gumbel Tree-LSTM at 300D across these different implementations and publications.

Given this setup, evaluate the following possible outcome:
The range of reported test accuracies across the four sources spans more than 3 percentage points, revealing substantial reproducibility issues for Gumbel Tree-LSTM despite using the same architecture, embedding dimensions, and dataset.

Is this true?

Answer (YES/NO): NO